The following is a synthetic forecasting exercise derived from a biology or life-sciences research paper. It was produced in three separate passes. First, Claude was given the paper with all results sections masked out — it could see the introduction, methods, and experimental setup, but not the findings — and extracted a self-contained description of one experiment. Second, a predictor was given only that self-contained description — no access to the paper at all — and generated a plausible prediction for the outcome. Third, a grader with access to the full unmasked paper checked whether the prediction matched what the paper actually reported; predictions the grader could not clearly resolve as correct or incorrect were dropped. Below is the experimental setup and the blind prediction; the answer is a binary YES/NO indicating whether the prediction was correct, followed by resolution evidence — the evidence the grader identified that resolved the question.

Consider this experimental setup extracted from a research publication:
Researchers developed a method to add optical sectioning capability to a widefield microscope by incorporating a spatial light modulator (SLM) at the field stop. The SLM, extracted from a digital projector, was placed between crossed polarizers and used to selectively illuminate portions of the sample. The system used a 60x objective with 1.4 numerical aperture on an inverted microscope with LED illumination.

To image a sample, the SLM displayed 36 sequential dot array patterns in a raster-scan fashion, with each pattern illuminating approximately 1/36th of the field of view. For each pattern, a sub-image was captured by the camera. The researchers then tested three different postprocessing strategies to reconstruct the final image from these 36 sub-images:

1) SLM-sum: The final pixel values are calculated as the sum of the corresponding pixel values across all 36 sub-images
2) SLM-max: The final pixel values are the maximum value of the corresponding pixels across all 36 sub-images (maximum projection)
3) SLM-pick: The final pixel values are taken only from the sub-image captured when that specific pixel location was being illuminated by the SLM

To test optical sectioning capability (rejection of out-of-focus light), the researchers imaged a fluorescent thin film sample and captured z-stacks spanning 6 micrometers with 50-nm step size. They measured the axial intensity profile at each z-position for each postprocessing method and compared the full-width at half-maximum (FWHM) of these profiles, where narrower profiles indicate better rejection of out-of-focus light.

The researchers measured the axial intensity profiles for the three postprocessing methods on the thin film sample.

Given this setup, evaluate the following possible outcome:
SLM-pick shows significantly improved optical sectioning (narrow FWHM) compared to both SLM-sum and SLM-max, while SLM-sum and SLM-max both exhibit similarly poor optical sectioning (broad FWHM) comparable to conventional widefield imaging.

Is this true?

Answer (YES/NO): NO